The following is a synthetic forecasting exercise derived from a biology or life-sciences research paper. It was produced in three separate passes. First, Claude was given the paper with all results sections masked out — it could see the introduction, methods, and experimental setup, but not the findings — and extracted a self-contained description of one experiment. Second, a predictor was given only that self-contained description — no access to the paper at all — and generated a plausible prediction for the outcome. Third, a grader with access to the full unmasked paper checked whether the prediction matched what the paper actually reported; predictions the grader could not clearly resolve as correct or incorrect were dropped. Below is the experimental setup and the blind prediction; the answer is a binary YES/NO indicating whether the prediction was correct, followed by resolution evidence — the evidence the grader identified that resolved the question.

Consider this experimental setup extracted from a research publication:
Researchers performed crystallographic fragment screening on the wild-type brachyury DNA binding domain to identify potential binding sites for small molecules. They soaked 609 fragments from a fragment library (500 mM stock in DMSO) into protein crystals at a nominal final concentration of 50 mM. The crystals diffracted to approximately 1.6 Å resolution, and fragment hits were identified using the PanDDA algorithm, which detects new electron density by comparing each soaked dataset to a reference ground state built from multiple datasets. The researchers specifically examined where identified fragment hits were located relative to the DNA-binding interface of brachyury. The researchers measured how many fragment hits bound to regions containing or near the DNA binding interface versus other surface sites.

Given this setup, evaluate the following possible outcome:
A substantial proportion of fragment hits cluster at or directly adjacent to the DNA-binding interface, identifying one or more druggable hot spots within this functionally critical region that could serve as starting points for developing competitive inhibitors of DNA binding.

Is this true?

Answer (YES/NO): NO